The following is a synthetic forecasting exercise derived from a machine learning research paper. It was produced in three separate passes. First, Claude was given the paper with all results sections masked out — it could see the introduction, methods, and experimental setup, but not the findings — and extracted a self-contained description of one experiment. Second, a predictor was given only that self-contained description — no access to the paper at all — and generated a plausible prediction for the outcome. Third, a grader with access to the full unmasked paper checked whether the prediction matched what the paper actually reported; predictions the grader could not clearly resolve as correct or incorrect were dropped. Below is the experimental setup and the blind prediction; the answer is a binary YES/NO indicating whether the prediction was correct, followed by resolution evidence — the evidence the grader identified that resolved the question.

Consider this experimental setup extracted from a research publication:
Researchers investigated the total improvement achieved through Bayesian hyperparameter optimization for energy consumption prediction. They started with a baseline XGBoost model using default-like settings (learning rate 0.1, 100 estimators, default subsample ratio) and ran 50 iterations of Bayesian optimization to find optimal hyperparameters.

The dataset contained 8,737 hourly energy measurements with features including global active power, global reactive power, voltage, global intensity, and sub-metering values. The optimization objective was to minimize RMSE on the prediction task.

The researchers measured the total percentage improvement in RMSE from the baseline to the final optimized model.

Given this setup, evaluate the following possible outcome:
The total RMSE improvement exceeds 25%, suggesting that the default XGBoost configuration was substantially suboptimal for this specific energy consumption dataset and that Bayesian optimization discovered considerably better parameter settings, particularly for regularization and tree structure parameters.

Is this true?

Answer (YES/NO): NO